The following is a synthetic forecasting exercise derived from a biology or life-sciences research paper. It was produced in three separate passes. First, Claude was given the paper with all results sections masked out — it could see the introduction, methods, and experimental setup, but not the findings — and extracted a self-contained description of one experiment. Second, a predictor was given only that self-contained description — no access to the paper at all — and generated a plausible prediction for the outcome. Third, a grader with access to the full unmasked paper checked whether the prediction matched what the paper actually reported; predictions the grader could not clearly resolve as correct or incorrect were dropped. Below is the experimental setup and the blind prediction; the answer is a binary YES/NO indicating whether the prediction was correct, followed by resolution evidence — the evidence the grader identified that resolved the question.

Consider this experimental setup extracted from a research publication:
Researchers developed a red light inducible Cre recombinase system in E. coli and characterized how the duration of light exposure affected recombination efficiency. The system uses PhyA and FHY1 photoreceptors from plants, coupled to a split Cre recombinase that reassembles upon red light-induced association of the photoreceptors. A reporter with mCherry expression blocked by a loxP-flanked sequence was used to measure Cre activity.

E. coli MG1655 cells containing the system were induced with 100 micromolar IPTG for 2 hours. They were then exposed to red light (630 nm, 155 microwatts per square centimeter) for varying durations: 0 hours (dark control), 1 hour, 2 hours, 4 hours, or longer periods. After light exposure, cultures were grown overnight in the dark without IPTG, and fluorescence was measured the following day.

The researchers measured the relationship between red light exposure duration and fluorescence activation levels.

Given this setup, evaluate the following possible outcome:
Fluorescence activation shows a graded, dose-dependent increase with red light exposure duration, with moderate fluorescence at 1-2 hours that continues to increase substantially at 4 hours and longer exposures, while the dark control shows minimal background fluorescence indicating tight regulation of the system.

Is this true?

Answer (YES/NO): NO